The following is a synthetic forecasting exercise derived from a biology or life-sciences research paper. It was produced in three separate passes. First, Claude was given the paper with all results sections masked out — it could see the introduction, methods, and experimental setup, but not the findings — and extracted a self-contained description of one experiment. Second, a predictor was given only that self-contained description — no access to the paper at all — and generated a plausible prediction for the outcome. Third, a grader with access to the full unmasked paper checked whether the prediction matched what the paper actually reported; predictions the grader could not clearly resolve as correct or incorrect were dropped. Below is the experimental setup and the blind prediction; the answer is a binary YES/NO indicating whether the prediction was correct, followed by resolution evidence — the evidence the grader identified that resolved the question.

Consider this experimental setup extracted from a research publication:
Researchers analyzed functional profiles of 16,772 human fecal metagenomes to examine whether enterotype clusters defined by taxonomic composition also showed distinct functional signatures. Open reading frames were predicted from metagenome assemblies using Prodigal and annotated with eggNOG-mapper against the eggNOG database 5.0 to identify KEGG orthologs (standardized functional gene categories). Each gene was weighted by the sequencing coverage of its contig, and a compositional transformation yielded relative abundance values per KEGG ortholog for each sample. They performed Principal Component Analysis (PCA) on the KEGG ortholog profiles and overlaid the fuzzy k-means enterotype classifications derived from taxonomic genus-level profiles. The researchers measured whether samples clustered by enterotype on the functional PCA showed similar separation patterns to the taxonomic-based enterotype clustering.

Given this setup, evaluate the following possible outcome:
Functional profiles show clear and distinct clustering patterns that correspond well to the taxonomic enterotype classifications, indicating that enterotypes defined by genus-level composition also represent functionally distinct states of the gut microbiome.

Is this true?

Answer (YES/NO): YES